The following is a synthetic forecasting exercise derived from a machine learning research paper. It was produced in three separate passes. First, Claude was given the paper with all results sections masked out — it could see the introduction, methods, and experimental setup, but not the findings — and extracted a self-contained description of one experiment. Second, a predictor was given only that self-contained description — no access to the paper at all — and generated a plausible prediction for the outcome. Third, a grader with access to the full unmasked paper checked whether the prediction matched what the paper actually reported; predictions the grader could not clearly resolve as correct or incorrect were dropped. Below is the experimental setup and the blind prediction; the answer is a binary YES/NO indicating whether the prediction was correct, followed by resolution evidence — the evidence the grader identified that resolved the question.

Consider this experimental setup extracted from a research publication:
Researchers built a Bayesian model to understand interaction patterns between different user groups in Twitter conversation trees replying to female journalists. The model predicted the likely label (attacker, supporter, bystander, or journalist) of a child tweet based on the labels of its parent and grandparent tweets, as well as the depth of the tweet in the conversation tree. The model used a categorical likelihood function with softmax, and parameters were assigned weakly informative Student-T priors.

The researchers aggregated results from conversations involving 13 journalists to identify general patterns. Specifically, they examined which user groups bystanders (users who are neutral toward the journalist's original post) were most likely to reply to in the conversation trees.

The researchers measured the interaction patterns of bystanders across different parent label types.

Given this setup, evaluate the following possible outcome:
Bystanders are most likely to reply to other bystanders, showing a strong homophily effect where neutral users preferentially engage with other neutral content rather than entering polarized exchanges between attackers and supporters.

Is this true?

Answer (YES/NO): YES